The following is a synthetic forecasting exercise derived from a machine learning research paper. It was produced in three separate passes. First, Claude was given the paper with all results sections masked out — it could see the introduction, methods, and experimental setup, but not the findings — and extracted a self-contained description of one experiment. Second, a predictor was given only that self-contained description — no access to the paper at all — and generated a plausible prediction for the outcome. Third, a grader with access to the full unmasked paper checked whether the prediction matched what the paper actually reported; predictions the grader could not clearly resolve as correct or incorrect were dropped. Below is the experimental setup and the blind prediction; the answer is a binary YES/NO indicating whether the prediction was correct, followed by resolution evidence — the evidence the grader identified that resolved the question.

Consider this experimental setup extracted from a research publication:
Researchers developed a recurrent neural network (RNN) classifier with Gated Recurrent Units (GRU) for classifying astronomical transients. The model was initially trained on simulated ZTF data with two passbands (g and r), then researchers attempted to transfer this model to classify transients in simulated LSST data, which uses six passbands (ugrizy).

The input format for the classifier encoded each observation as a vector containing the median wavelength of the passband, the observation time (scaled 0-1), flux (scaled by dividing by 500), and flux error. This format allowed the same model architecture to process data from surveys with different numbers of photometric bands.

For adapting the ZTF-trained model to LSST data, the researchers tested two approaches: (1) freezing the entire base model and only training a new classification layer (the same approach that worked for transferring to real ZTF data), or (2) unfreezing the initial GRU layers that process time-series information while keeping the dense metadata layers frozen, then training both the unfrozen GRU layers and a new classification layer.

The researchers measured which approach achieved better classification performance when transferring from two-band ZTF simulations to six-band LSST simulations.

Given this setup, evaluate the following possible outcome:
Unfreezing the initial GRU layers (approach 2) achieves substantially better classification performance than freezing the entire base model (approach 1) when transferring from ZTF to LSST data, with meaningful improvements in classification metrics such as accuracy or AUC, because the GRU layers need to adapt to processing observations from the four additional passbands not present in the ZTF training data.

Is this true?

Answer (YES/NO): YES